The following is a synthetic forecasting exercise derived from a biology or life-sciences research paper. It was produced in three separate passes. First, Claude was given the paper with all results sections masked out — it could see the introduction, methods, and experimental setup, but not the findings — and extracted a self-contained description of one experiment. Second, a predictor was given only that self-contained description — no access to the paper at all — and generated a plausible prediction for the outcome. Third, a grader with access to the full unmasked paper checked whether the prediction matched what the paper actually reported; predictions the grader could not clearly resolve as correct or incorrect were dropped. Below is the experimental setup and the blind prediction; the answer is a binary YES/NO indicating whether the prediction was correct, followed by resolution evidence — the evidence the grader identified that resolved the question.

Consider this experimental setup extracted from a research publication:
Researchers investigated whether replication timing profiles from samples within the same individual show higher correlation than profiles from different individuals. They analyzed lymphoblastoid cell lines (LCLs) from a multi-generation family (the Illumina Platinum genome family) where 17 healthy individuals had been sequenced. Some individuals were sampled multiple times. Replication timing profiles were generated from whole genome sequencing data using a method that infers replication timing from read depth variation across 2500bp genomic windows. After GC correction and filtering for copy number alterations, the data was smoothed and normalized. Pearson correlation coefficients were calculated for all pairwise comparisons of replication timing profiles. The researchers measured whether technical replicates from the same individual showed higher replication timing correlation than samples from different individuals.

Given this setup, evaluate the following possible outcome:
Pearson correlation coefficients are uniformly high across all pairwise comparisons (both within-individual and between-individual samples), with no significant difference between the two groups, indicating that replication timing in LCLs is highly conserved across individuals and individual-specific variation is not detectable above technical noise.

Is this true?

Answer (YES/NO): NO